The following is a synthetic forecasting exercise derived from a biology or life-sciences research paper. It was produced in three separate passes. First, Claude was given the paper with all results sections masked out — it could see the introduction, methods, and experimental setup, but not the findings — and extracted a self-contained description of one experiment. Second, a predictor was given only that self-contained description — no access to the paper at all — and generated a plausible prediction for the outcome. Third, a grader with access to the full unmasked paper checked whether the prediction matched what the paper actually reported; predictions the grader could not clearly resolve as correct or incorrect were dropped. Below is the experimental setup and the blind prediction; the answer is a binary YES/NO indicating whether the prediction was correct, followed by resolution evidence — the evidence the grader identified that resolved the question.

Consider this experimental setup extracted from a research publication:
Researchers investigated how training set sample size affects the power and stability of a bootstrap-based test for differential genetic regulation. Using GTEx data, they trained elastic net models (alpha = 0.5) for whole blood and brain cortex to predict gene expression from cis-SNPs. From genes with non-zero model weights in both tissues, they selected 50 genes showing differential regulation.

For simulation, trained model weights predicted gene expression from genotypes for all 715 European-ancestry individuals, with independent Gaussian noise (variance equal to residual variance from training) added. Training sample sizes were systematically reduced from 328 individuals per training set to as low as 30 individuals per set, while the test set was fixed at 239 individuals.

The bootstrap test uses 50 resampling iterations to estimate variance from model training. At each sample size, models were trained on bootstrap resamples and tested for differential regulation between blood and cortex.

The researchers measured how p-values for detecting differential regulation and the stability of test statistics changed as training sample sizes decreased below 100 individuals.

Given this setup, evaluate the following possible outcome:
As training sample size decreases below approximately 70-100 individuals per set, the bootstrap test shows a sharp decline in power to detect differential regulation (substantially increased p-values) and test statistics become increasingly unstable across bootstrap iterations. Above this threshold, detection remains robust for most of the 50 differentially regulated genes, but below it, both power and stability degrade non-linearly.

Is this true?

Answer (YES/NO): YES